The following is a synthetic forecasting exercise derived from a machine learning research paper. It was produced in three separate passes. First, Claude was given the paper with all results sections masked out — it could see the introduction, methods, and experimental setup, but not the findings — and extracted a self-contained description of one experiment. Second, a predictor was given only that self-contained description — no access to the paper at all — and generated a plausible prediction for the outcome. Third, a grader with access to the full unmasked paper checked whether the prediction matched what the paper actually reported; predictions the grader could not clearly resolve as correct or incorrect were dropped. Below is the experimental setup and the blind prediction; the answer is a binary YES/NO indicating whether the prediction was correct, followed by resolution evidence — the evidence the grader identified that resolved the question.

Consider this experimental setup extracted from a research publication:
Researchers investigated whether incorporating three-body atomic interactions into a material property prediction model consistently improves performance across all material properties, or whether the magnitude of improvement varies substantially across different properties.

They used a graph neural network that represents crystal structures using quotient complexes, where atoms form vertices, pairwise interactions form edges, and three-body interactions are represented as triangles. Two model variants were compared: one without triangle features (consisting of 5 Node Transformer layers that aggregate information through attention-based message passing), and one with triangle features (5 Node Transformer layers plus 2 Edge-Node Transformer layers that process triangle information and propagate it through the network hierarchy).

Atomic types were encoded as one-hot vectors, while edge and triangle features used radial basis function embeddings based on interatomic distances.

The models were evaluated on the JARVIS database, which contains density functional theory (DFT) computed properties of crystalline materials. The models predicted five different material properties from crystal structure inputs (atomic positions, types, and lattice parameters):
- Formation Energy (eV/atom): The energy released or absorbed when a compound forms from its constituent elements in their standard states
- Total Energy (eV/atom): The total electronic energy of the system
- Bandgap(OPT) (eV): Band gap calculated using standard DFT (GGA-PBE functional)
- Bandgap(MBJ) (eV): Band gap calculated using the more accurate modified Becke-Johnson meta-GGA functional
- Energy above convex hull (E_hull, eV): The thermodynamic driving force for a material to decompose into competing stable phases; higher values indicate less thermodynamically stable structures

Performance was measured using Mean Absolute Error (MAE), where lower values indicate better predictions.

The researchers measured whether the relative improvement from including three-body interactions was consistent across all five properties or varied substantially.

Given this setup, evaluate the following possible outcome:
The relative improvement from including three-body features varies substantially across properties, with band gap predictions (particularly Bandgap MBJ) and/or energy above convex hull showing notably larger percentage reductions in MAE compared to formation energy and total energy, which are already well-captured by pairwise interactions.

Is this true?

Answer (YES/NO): YES